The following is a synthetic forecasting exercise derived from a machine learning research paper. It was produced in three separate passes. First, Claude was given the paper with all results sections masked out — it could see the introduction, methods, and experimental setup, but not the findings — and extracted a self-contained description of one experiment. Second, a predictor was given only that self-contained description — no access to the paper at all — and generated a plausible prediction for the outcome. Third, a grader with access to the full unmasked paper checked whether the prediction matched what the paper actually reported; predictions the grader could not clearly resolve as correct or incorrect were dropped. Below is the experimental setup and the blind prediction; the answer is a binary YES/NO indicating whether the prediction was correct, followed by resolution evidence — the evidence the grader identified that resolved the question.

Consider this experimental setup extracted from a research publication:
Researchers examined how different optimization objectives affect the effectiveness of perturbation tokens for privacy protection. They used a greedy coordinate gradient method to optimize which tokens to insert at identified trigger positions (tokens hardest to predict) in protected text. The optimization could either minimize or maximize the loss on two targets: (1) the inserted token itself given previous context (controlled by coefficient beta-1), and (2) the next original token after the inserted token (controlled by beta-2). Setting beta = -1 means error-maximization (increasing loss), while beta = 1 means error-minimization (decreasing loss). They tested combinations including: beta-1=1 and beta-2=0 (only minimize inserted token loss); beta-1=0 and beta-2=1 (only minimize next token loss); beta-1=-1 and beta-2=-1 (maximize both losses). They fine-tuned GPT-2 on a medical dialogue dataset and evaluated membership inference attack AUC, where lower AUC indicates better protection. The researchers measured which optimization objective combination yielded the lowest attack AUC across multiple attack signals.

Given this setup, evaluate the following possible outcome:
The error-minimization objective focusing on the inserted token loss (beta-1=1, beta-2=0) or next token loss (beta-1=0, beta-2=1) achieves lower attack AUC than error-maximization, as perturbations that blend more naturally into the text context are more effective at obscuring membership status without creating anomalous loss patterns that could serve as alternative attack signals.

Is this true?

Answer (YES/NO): NO